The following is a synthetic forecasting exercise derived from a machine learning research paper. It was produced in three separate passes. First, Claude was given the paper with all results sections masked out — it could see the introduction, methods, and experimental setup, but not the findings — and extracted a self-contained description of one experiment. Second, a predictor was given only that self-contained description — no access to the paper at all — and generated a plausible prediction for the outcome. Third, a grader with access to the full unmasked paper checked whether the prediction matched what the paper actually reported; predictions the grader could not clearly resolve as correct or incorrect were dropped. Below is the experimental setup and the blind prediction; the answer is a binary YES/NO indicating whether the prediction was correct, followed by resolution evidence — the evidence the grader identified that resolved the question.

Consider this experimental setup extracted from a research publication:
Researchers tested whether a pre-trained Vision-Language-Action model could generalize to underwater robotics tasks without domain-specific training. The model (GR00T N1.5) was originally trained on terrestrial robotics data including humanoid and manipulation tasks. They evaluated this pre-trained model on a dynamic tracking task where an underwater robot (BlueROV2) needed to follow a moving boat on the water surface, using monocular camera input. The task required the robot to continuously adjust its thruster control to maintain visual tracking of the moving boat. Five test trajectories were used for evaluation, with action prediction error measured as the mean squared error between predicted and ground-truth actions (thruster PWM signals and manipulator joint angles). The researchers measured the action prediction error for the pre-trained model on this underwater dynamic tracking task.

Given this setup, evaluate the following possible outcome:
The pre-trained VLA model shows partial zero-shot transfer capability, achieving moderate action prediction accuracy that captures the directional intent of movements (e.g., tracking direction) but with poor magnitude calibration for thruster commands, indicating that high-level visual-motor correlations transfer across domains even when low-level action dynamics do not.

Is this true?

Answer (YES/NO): NO